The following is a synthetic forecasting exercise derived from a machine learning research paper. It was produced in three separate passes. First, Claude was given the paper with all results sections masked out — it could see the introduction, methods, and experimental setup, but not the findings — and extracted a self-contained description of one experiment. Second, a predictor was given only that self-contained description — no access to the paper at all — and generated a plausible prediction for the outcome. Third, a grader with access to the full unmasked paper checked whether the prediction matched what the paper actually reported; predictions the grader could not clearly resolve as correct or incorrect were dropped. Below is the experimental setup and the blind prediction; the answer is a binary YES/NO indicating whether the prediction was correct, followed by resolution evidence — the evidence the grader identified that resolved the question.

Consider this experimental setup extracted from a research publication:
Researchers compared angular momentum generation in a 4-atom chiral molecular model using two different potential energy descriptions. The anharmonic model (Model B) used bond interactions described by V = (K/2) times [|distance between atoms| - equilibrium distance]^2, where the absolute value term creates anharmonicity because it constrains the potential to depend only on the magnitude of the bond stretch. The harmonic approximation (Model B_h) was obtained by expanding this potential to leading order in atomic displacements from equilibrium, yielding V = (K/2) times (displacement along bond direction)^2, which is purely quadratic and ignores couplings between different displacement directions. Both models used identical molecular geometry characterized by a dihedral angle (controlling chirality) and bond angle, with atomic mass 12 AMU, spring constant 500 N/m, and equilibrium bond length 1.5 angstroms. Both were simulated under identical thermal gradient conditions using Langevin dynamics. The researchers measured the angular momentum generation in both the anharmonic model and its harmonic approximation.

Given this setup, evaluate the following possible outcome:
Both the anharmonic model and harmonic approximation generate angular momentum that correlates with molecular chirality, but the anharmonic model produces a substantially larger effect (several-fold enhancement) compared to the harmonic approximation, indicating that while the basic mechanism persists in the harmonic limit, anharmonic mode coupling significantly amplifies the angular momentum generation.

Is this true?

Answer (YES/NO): NO